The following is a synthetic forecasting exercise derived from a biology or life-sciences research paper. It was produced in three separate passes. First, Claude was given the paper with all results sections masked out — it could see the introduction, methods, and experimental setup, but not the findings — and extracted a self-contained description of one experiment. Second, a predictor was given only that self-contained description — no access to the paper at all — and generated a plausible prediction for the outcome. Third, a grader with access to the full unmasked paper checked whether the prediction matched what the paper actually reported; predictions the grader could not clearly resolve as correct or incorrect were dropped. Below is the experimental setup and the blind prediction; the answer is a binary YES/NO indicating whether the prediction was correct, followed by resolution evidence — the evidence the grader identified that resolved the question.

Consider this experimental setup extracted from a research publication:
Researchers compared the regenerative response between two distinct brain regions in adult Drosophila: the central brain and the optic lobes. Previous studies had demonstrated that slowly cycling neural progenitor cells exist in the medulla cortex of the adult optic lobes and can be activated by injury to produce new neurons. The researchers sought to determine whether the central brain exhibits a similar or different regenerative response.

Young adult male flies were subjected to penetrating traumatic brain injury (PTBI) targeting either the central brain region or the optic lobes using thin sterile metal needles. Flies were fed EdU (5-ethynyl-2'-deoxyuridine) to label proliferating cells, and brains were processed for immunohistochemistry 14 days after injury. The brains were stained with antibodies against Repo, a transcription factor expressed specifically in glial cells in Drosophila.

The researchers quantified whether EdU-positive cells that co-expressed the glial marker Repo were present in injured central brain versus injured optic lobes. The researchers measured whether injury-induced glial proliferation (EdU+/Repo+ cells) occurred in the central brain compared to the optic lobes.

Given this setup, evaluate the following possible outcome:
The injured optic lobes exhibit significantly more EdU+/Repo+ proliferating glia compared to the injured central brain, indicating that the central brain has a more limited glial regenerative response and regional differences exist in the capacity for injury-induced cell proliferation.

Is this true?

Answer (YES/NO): NO